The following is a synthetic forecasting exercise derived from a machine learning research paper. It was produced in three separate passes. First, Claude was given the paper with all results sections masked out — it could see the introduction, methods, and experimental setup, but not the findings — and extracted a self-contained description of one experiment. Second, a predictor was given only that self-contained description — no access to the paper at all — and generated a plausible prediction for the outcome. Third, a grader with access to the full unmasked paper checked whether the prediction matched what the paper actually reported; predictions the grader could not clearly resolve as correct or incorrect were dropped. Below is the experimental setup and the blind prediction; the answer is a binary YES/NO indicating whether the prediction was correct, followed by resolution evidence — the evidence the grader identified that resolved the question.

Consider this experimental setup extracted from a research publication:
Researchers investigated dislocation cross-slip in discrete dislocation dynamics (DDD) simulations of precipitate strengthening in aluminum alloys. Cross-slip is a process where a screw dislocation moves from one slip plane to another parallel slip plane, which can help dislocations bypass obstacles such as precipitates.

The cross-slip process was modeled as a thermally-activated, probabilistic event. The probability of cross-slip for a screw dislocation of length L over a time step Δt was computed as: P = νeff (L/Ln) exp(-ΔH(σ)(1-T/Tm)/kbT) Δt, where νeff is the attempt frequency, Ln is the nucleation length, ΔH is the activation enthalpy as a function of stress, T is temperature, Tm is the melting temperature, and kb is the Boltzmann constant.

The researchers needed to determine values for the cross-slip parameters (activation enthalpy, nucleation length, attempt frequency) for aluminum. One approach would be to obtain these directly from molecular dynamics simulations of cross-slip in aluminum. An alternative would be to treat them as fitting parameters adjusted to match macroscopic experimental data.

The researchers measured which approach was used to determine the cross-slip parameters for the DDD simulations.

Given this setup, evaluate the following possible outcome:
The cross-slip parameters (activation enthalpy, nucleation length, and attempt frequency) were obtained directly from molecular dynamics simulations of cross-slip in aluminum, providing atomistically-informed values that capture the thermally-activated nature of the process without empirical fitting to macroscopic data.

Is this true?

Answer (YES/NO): YES